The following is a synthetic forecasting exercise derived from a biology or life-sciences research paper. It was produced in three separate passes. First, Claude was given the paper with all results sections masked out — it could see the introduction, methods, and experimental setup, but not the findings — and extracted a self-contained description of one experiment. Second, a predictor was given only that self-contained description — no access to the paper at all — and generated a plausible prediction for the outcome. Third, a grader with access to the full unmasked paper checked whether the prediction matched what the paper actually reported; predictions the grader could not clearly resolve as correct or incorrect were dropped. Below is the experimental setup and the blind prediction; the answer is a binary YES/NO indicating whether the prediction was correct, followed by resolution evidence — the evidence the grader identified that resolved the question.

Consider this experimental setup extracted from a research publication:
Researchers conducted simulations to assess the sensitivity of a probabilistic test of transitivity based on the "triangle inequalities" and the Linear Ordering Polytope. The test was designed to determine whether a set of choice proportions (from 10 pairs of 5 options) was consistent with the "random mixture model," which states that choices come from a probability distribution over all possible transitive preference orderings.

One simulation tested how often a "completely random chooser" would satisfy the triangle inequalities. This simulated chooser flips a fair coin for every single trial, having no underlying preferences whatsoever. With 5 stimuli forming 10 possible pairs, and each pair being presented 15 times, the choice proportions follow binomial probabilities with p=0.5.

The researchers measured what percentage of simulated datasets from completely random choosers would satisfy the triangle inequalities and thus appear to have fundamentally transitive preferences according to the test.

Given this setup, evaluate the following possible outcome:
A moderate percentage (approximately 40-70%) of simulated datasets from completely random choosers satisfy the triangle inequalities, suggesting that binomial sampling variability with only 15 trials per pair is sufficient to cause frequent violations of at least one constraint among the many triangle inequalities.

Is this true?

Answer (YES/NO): NO